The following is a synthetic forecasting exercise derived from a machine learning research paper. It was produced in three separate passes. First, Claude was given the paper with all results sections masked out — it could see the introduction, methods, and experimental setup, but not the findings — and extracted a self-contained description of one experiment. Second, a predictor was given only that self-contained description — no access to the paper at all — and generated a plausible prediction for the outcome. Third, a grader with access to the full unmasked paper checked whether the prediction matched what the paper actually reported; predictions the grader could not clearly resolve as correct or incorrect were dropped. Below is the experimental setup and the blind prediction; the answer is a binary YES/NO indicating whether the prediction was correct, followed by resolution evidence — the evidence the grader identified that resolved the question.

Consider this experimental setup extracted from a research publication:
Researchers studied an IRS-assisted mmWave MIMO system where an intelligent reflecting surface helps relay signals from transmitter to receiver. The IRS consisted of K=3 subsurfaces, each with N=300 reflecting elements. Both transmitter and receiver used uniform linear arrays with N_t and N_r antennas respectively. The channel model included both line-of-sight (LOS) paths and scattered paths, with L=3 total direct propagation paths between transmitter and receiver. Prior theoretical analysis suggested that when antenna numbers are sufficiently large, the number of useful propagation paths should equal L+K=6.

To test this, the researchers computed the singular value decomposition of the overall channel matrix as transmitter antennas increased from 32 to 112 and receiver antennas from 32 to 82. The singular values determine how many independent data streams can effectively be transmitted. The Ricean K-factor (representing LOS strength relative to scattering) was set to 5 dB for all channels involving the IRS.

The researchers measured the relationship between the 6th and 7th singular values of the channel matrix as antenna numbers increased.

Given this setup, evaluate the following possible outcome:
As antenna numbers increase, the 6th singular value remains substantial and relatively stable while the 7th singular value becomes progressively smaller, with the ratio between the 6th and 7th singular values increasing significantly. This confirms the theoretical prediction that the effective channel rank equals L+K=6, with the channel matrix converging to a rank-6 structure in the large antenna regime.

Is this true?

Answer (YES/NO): NO